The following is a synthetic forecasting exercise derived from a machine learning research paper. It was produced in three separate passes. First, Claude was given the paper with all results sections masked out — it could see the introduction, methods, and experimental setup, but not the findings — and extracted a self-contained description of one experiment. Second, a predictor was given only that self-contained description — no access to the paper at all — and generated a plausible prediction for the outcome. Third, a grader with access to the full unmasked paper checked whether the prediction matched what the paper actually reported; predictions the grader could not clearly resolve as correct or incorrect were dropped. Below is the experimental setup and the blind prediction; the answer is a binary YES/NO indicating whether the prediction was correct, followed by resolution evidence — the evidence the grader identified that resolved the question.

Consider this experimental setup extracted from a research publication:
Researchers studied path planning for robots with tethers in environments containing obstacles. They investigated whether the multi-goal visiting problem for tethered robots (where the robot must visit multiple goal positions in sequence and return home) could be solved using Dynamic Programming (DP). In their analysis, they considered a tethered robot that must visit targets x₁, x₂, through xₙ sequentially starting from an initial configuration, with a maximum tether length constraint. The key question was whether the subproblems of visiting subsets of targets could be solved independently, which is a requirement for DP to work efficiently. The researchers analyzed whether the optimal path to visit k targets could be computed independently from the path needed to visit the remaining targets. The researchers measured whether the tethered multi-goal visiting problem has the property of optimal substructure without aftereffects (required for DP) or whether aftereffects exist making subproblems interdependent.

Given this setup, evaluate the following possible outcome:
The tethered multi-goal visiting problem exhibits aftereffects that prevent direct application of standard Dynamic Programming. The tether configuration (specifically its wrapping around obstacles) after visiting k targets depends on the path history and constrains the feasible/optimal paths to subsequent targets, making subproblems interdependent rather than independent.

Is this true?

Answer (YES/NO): YES